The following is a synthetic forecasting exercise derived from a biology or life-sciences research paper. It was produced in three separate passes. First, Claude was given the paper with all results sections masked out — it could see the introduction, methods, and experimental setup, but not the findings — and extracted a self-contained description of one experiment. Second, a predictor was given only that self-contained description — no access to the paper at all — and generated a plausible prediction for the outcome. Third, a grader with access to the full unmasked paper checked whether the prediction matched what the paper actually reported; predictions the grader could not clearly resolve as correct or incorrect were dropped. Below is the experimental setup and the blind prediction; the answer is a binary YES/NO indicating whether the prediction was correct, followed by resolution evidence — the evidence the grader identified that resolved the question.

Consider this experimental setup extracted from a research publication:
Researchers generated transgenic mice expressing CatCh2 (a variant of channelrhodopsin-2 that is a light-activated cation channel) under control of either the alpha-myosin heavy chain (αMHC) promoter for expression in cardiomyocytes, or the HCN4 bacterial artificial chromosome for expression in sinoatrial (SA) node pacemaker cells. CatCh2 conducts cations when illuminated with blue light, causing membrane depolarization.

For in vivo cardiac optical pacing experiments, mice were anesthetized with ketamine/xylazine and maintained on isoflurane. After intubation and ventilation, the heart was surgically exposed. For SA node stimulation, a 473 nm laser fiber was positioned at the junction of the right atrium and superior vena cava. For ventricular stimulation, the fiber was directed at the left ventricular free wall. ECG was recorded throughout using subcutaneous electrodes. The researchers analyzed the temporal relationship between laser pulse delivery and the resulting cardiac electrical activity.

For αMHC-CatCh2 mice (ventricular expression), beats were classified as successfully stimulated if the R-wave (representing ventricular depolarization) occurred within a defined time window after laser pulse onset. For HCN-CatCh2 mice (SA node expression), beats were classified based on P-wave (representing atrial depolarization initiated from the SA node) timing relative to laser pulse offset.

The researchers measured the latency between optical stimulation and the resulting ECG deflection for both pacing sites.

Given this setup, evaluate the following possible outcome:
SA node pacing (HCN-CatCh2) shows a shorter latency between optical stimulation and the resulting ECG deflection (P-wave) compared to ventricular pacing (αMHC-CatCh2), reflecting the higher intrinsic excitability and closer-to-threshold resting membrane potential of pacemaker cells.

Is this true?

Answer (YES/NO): NO